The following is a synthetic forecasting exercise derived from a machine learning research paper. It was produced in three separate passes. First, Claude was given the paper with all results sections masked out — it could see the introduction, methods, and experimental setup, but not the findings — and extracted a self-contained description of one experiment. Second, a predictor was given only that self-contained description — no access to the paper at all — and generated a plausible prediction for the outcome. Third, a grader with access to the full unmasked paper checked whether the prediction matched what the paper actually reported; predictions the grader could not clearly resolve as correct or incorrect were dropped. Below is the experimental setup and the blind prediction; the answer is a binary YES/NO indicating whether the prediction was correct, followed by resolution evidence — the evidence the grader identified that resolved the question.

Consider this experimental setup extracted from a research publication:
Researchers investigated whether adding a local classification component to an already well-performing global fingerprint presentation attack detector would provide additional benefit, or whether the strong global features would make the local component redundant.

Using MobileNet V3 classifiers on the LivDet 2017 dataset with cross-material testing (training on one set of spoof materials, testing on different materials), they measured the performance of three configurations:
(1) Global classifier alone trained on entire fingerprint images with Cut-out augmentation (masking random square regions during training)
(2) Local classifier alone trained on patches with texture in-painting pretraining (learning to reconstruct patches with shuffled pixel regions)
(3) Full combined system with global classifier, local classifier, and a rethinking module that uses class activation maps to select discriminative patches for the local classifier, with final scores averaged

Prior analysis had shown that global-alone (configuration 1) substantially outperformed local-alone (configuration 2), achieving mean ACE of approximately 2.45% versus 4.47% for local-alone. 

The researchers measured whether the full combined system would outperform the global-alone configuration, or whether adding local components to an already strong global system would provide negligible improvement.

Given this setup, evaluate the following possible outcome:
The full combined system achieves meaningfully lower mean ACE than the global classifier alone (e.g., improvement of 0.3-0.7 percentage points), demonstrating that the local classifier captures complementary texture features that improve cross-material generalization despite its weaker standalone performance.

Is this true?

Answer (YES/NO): NO